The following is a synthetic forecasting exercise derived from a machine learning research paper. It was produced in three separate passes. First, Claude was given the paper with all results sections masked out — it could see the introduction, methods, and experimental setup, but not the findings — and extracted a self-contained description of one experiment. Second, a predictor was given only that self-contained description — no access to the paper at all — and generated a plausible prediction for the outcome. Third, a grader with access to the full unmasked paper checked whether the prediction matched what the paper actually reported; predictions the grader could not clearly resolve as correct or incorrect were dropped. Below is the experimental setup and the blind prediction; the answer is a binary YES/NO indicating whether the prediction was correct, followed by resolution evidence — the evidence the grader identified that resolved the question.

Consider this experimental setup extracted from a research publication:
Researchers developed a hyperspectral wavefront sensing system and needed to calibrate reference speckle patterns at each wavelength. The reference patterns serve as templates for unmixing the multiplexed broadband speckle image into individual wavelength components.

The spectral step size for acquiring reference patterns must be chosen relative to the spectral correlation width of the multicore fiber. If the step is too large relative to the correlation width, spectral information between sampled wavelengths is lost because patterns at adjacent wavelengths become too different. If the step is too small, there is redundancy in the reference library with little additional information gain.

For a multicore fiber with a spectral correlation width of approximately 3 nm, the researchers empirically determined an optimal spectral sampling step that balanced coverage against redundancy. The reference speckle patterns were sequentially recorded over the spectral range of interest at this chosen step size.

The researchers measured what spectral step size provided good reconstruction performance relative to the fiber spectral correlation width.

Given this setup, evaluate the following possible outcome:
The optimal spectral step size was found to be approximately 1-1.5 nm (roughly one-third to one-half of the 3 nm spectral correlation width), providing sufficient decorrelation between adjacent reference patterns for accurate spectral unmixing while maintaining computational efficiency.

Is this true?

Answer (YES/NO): YES